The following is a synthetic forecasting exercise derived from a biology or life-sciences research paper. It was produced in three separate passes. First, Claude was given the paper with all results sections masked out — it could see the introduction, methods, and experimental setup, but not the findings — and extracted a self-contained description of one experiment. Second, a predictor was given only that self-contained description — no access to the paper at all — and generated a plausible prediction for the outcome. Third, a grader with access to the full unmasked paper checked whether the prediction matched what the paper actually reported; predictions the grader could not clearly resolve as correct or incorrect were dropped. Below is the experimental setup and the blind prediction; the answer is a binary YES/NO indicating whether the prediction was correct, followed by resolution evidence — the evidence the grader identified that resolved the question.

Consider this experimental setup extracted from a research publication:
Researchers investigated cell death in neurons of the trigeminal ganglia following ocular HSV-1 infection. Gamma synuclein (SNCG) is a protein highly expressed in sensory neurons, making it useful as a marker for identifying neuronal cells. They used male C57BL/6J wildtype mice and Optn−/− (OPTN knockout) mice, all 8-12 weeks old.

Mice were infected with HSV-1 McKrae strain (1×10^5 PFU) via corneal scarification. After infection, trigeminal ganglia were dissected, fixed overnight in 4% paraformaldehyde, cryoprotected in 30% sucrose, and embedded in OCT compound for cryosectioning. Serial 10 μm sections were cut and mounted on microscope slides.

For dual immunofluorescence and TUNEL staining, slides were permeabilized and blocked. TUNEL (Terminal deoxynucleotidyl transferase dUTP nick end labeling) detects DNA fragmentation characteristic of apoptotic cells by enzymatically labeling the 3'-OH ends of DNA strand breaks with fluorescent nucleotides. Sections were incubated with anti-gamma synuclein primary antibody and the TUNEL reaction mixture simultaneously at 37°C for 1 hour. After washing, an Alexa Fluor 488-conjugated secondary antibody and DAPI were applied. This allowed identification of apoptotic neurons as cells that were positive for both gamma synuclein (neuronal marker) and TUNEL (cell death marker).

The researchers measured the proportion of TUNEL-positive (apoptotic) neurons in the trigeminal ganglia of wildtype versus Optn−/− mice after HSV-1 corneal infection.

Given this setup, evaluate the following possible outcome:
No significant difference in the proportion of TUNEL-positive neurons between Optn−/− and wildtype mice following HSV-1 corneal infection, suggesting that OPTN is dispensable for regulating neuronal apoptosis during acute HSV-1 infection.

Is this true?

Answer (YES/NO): YES